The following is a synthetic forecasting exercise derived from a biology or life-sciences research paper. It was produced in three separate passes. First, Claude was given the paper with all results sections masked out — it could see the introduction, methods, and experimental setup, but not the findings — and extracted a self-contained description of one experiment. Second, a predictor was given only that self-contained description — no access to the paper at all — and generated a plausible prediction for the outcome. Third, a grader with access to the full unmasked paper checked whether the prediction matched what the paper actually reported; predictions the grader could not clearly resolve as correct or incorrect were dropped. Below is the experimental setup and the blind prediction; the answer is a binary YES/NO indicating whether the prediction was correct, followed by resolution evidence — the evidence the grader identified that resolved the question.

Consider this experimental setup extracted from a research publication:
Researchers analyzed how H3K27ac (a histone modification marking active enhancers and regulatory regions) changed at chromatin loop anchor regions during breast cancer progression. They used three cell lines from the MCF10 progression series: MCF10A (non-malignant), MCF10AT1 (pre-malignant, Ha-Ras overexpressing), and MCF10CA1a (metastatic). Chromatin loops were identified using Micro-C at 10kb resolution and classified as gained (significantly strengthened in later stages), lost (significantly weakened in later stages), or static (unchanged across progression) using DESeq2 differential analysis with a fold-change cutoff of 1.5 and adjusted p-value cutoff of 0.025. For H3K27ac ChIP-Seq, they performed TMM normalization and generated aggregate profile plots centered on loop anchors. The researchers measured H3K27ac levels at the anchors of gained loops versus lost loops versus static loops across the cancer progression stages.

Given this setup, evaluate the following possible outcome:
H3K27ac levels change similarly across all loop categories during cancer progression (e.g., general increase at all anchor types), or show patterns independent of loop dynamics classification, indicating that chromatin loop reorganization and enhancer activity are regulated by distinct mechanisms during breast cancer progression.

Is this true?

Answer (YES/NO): NO